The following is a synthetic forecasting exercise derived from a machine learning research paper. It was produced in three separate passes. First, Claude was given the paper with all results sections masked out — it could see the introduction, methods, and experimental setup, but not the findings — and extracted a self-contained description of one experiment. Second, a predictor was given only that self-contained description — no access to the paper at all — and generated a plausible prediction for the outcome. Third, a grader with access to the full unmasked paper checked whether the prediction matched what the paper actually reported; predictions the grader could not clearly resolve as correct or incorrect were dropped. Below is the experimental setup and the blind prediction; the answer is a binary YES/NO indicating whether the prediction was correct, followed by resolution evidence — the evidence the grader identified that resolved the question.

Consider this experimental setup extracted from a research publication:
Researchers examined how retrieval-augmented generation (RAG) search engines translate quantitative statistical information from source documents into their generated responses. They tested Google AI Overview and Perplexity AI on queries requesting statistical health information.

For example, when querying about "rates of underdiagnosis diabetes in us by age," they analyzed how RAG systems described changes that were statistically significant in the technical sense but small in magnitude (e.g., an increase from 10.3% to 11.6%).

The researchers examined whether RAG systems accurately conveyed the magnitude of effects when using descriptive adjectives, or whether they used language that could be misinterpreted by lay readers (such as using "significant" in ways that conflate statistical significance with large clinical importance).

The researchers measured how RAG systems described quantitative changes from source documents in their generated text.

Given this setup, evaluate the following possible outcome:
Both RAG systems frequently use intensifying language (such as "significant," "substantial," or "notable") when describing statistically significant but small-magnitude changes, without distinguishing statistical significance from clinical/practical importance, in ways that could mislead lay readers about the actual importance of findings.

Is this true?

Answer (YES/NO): YES